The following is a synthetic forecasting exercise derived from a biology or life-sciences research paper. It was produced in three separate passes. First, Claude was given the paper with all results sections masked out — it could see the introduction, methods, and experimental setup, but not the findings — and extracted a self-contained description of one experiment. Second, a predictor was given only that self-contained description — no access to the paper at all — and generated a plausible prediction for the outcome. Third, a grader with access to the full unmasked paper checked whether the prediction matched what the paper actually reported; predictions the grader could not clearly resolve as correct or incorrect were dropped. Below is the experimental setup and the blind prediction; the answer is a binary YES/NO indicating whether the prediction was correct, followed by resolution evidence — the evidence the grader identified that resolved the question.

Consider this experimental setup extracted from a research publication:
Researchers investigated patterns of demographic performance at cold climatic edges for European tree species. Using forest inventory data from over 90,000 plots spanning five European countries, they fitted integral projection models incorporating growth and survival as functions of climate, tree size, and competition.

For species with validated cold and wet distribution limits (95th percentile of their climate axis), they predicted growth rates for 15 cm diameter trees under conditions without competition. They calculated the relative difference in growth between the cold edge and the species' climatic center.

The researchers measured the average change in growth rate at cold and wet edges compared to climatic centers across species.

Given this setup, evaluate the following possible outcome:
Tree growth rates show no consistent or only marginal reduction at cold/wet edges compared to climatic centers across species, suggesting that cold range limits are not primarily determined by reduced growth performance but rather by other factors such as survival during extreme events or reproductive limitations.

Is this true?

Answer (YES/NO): NO